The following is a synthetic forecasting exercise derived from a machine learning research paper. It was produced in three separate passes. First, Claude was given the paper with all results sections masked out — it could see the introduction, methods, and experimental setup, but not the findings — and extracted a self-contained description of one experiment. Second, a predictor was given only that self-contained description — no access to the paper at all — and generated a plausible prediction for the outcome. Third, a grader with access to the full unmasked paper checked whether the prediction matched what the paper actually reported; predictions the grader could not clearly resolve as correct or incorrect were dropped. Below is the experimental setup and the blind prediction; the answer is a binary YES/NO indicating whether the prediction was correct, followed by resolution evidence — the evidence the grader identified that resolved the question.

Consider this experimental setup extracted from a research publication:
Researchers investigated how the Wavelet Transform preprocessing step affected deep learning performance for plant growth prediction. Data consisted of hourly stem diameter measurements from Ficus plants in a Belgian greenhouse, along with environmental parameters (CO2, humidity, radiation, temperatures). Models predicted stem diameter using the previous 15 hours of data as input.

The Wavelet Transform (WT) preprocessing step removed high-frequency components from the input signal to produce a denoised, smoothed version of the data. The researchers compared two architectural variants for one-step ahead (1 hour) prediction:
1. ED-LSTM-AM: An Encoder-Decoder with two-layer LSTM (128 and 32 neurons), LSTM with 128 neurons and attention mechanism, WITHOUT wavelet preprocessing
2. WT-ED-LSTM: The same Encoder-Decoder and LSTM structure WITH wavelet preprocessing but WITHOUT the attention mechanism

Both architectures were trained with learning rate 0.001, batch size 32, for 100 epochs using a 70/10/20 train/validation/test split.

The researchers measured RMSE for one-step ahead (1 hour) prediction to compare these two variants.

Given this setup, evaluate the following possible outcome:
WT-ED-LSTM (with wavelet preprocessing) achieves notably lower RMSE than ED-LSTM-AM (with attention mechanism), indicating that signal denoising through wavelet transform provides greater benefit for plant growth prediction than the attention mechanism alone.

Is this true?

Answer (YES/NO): YES